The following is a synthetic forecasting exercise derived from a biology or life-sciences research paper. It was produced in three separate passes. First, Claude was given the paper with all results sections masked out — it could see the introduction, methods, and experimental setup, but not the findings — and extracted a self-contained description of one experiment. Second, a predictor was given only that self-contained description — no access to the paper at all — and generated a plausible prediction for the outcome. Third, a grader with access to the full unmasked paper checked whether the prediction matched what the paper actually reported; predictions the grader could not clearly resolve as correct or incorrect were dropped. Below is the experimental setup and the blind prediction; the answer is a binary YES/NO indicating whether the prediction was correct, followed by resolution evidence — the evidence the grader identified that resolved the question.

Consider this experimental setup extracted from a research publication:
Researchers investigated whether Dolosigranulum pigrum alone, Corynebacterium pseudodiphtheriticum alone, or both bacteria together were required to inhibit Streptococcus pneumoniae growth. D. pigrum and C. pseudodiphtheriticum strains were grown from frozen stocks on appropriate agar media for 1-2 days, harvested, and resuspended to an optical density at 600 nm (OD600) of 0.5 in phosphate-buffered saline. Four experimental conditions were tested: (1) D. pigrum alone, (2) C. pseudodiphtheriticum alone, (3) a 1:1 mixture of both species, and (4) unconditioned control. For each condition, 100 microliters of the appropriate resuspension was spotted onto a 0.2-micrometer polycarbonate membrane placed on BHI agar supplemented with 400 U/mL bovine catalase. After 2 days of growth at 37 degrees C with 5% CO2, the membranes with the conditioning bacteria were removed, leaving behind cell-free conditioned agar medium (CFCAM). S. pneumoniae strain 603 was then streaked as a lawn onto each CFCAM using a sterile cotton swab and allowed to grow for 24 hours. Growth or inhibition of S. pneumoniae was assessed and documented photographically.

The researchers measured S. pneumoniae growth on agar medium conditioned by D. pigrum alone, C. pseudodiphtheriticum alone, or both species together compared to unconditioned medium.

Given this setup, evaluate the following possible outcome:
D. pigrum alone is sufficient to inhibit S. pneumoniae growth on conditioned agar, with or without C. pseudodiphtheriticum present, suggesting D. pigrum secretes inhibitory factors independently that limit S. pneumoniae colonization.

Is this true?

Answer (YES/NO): NO